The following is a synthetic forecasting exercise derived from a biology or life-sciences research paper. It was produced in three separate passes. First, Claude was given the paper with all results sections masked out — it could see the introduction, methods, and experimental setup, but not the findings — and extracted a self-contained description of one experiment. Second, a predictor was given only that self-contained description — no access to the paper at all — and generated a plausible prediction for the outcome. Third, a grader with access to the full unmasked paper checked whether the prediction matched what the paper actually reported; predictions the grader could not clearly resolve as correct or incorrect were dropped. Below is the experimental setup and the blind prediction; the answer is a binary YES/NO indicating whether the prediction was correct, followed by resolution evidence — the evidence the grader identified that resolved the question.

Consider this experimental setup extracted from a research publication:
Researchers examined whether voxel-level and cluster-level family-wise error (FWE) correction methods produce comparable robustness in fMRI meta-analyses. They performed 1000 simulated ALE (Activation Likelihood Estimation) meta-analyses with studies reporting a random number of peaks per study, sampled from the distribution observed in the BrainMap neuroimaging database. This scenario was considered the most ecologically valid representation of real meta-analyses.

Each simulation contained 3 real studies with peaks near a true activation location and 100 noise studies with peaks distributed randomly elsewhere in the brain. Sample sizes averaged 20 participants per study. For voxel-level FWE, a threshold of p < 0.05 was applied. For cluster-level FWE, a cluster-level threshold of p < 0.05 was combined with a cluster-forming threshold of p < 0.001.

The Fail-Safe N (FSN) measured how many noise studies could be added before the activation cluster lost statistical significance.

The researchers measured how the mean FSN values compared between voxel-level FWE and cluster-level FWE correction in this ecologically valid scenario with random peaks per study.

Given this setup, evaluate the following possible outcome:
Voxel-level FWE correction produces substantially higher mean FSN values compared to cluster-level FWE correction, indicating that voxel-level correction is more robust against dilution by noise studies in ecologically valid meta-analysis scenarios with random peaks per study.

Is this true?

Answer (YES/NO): NO